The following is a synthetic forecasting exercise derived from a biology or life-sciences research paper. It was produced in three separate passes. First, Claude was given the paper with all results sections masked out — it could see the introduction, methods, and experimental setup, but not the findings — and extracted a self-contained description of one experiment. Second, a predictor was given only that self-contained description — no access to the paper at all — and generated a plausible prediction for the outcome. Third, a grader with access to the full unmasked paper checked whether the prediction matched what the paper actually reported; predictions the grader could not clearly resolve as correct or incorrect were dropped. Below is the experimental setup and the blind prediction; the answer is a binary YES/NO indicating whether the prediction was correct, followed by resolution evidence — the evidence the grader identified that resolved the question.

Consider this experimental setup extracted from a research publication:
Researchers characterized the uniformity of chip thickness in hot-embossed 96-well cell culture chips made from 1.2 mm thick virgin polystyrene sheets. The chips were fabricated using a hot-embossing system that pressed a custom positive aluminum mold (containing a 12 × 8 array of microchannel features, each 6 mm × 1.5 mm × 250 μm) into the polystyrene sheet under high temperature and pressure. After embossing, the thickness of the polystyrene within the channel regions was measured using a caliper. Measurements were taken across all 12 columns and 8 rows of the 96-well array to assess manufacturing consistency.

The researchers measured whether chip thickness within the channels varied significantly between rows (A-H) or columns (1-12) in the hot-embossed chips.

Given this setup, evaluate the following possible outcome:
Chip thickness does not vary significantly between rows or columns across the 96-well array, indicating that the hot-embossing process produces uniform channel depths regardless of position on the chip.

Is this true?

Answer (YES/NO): YES